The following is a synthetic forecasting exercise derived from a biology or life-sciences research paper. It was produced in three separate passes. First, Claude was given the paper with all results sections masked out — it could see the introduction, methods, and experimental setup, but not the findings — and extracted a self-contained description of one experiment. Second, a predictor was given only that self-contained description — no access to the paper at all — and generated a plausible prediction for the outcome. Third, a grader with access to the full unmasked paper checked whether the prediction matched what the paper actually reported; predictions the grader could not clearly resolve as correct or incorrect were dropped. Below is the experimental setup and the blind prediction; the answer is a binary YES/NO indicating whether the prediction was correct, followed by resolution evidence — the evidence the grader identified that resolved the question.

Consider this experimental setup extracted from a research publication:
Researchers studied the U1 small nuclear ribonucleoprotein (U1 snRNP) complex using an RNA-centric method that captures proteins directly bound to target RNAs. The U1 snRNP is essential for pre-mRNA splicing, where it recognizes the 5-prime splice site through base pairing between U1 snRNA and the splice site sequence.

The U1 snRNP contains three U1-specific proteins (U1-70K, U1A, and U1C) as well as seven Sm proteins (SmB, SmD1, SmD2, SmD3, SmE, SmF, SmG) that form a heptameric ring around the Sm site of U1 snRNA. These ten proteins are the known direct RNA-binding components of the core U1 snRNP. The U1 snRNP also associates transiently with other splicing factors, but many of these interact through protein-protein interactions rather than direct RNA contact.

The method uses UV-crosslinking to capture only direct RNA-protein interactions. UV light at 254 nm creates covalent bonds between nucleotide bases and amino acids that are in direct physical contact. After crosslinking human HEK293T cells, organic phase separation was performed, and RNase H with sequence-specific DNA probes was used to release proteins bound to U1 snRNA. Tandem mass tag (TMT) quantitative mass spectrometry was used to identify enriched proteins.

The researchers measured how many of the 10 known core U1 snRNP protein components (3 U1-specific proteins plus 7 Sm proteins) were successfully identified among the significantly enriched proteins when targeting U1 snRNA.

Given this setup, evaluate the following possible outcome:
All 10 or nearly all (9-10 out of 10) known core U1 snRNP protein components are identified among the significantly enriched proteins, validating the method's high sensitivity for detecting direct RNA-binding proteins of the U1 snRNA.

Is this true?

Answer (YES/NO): YES